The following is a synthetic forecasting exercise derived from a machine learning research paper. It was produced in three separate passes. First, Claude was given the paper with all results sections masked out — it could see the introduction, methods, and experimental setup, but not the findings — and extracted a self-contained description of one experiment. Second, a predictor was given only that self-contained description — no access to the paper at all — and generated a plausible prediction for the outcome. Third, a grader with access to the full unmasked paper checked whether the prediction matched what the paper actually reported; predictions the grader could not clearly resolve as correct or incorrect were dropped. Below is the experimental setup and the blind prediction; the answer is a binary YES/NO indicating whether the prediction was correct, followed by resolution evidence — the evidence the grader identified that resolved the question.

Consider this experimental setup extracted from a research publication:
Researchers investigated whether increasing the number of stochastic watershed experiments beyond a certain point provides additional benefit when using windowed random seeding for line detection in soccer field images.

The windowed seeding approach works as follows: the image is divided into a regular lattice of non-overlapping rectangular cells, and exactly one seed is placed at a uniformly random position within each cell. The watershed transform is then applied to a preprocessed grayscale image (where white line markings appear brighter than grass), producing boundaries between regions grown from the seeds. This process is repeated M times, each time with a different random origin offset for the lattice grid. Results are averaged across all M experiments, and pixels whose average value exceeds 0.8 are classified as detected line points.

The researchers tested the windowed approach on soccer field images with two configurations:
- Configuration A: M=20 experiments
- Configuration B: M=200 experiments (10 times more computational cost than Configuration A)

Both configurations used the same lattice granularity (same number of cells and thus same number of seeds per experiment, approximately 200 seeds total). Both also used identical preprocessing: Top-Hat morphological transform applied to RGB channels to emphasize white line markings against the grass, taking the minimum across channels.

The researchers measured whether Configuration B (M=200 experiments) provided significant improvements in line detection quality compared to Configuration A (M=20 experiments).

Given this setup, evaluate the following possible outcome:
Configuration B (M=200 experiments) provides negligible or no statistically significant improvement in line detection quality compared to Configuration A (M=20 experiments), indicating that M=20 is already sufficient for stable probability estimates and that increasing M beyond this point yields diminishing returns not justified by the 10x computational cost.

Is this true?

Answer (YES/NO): YES